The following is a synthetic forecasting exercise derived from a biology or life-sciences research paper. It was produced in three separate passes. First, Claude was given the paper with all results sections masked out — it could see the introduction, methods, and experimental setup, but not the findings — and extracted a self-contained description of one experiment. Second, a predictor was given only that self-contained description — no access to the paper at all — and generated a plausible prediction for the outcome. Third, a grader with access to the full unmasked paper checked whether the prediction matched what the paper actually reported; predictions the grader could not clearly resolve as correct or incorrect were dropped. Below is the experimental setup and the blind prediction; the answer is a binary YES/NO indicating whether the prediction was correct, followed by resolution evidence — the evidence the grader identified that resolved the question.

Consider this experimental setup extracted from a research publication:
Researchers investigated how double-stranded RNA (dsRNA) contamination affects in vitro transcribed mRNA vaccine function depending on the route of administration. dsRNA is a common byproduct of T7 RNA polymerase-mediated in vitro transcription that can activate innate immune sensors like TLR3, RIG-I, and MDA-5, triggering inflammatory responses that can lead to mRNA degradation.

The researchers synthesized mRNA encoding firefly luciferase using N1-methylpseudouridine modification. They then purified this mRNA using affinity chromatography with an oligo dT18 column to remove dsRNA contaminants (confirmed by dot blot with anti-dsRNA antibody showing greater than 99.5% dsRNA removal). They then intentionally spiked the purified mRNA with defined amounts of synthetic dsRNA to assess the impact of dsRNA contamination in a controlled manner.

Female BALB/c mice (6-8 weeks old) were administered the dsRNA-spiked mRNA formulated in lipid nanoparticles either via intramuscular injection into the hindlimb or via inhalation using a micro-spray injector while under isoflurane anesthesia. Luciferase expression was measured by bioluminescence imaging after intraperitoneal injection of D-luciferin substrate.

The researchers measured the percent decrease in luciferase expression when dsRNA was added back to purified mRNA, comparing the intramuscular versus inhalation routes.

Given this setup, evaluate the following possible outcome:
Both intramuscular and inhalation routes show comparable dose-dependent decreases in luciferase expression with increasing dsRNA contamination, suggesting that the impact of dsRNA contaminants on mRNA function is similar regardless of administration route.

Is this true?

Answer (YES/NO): NO